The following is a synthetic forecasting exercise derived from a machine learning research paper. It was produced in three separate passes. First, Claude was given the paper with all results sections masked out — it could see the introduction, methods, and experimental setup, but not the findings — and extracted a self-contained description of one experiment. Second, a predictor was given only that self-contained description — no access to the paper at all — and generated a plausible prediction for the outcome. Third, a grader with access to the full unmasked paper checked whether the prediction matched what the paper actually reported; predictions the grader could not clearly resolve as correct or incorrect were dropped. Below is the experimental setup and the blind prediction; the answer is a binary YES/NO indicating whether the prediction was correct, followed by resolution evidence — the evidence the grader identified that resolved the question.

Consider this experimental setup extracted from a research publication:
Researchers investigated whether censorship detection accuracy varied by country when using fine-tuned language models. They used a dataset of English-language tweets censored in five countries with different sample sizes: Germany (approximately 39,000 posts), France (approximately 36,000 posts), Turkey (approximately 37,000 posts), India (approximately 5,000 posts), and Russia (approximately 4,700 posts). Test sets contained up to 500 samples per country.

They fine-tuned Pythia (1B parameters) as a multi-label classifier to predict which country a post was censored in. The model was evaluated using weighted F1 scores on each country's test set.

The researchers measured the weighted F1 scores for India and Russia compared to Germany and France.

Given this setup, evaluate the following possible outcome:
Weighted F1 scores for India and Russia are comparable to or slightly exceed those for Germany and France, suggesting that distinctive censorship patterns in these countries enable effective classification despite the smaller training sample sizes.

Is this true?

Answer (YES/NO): NO